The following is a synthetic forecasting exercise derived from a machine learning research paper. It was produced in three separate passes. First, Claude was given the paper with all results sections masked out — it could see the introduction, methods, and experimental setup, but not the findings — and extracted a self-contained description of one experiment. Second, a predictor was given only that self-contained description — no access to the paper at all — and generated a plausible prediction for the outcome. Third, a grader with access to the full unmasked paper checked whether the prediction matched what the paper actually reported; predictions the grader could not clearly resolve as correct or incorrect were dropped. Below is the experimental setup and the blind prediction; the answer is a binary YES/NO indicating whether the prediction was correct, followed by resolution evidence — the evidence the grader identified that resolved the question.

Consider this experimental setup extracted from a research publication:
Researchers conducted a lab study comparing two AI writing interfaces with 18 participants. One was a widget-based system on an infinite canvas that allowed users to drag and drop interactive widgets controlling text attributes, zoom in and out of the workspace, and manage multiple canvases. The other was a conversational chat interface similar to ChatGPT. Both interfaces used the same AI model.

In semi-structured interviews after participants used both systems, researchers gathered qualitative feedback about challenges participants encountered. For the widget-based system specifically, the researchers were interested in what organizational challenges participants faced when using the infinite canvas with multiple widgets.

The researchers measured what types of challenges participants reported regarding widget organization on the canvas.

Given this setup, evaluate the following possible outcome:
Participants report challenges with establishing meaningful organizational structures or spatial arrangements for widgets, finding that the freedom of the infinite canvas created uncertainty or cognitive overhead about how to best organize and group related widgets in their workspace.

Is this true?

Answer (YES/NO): NO